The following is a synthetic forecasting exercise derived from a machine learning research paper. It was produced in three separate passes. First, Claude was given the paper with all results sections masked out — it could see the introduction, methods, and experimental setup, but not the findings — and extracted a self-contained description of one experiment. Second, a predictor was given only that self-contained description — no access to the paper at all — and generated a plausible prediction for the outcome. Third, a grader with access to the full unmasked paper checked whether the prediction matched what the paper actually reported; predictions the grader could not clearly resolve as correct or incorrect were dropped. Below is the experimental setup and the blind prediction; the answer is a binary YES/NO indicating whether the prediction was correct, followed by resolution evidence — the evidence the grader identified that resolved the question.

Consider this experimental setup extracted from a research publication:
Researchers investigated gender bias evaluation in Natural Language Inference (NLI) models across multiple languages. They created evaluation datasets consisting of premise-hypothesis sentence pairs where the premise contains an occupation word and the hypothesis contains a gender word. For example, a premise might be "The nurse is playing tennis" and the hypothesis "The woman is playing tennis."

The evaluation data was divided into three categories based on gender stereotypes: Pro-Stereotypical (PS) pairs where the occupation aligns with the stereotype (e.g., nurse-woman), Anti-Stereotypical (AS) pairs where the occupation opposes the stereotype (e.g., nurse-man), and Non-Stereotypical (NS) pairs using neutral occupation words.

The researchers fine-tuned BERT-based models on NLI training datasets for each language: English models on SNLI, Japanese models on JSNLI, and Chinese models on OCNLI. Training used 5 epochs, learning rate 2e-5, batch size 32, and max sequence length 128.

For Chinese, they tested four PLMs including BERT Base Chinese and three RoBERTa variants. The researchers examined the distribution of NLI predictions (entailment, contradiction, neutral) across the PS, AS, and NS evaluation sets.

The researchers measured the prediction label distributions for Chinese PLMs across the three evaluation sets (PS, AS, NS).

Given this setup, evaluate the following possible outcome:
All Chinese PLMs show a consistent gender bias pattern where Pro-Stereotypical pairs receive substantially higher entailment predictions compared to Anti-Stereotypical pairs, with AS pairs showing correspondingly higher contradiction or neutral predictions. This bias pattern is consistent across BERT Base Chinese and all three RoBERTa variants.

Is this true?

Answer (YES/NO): NO